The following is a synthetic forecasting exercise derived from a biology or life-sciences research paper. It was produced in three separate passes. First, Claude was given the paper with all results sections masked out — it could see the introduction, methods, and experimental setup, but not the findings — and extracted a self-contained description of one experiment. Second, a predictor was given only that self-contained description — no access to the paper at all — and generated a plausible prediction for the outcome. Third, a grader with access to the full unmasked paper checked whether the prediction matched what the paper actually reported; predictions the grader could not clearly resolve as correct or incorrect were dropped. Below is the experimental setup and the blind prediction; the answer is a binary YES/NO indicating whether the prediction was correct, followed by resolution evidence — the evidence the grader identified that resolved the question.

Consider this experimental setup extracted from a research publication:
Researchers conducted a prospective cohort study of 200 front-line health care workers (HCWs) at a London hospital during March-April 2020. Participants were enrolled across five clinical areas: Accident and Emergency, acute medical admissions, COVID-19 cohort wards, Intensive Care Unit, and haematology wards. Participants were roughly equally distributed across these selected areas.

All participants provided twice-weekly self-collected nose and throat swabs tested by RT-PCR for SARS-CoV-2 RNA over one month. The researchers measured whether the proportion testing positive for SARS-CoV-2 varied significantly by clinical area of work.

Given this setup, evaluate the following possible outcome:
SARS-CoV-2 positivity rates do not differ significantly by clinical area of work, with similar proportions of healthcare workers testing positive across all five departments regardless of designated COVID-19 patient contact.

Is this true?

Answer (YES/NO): YES